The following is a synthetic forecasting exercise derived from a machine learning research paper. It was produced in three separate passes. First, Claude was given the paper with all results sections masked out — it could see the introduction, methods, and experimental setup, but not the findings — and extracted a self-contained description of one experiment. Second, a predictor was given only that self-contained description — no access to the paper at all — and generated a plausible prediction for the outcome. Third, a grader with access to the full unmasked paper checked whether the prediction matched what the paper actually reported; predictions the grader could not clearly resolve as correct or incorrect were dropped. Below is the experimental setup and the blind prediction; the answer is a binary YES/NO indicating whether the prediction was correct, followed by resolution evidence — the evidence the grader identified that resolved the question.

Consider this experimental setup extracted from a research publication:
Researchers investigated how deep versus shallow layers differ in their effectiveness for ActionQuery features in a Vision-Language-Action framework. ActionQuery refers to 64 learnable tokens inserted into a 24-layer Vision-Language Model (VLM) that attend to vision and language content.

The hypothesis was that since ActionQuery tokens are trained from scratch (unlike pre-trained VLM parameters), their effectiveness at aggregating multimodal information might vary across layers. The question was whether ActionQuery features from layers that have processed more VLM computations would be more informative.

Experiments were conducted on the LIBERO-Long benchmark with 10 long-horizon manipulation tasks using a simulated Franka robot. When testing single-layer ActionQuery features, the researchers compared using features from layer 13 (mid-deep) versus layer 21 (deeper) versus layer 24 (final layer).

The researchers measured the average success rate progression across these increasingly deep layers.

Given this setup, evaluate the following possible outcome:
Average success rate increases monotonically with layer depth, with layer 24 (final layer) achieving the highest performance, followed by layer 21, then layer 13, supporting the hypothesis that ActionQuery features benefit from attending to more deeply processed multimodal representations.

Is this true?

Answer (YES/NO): YES